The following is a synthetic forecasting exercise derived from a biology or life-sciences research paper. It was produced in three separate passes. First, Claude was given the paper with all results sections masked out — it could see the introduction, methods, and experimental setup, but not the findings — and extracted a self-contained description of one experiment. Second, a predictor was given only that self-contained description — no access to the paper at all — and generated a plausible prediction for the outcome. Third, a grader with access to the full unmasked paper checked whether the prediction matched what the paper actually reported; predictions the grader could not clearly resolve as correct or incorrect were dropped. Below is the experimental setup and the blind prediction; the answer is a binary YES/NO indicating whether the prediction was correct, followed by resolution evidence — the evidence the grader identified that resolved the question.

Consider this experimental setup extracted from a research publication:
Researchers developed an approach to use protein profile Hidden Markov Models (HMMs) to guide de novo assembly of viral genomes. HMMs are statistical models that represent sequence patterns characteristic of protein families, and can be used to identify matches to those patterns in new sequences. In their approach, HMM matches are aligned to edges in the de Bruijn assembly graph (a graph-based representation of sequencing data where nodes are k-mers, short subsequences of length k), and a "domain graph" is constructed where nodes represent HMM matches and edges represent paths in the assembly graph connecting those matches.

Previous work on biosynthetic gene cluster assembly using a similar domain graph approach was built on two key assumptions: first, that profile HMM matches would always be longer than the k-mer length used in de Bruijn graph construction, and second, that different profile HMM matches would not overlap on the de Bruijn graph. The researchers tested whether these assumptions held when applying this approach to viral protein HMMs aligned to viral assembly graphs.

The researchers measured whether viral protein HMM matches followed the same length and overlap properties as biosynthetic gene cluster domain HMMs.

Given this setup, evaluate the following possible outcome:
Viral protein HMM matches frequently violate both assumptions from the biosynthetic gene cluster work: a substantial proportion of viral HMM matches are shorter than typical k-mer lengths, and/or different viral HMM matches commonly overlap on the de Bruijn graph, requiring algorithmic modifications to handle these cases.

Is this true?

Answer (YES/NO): YES